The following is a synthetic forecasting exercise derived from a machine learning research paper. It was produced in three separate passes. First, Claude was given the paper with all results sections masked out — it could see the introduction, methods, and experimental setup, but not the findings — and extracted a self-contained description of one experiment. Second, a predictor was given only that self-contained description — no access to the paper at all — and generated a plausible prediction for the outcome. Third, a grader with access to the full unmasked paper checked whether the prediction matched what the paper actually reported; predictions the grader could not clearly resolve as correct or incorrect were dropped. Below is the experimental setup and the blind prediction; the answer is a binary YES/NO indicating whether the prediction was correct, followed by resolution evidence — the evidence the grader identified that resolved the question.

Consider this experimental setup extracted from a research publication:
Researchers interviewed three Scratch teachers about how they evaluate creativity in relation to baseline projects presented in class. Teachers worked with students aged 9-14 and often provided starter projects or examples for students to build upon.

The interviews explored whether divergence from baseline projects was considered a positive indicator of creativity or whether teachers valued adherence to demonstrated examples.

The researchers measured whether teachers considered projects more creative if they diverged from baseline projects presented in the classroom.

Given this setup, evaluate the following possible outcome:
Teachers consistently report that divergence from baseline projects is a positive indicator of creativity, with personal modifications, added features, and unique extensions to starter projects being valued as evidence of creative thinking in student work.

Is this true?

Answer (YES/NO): YES